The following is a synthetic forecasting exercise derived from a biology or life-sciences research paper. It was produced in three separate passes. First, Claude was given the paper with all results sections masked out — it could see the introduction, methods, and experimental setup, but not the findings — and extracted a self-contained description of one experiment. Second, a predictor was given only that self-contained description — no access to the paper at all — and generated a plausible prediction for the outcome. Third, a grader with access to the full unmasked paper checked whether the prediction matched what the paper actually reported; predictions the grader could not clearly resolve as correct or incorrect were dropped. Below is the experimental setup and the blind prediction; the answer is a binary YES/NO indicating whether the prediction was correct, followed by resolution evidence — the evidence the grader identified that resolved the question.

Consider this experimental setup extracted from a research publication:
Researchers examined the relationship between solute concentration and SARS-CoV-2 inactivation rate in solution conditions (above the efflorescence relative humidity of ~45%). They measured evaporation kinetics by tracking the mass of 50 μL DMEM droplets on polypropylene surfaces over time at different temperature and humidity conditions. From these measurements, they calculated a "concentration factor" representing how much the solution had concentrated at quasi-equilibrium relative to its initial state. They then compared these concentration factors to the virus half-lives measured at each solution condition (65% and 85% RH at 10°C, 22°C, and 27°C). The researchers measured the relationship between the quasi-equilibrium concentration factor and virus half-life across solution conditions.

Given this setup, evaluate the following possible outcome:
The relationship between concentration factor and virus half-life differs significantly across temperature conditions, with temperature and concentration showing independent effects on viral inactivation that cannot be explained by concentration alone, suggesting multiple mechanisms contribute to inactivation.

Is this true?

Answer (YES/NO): NO